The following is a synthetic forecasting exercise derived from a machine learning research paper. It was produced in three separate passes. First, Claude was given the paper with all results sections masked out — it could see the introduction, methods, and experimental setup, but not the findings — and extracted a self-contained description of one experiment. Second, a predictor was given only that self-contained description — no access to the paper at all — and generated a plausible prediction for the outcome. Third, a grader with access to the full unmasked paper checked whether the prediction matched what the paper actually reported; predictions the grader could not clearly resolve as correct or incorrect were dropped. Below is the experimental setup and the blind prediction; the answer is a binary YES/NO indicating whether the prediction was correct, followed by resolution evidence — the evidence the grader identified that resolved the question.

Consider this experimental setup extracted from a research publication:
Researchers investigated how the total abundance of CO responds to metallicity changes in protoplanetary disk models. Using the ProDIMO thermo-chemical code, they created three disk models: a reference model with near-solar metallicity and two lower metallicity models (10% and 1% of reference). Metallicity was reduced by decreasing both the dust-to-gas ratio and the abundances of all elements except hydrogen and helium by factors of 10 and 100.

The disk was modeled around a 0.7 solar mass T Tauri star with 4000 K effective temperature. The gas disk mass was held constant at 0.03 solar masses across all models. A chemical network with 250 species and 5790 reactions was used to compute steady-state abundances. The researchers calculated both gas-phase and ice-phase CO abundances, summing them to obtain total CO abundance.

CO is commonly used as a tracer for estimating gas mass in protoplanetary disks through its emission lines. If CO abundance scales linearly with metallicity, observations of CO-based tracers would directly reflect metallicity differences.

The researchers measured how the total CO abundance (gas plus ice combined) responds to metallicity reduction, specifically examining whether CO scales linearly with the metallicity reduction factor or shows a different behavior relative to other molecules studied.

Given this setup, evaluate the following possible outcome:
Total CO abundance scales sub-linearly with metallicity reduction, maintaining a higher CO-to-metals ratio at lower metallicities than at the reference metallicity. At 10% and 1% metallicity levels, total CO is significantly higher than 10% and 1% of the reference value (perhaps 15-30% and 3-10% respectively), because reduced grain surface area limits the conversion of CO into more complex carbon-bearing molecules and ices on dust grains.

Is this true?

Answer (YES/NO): NO